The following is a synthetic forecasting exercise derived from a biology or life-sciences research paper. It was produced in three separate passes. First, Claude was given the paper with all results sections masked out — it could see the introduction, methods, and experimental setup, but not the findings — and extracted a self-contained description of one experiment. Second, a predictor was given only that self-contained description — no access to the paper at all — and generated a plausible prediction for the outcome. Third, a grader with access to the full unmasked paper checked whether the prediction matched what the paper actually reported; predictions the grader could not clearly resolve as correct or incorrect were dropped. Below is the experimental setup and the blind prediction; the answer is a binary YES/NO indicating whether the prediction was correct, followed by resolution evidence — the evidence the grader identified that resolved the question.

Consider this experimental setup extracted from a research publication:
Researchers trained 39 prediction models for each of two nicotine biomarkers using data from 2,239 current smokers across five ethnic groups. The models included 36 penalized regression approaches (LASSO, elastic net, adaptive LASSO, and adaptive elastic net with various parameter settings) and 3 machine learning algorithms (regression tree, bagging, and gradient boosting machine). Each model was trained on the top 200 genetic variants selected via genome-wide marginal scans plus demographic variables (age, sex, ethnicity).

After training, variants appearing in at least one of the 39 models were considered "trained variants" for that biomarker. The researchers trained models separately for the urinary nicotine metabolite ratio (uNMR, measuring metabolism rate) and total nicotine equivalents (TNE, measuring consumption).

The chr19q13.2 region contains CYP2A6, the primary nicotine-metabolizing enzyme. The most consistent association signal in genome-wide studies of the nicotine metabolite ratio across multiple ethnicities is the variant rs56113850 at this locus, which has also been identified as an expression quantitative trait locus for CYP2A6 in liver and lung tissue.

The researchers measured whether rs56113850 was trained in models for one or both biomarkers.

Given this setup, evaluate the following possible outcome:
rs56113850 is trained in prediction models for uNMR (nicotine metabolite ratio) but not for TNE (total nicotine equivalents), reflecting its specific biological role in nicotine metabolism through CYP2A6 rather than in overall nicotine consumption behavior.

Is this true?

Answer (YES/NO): NO